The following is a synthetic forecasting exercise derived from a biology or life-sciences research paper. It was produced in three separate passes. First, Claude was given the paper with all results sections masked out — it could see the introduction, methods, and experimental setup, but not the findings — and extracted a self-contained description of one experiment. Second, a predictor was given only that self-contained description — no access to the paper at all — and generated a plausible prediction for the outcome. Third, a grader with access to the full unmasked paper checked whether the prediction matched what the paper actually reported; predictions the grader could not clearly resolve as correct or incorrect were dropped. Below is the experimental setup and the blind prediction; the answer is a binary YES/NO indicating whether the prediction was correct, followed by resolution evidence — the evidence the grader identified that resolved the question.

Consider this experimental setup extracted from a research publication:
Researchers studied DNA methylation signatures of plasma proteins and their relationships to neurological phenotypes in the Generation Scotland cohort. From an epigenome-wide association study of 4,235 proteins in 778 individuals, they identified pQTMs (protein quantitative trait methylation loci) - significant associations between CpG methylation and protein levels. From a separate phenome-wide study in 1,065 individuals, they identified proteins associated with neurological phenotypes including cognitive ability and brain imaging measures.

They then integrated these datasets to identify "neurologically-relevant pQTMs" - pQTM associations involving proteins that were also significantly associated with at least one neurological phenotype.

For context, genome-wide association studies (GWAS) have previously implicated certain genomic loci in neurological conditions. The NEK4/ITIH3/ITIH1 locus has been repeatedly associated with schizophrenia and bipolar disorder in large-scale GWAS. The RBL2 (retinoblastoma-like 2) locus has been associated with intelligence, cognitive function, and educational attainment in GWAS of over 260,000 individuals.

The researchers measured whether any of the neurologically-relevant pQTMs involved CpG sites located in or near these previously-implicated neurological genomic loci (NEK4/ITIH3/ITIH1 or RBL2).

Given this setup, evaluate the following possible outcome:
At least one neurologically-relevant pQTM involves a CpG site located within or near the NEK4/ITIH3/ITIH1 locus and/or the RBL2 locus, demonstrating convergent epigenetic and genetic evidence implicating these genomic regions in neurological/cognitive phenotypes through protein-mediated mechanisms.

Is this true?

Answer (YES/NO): YES